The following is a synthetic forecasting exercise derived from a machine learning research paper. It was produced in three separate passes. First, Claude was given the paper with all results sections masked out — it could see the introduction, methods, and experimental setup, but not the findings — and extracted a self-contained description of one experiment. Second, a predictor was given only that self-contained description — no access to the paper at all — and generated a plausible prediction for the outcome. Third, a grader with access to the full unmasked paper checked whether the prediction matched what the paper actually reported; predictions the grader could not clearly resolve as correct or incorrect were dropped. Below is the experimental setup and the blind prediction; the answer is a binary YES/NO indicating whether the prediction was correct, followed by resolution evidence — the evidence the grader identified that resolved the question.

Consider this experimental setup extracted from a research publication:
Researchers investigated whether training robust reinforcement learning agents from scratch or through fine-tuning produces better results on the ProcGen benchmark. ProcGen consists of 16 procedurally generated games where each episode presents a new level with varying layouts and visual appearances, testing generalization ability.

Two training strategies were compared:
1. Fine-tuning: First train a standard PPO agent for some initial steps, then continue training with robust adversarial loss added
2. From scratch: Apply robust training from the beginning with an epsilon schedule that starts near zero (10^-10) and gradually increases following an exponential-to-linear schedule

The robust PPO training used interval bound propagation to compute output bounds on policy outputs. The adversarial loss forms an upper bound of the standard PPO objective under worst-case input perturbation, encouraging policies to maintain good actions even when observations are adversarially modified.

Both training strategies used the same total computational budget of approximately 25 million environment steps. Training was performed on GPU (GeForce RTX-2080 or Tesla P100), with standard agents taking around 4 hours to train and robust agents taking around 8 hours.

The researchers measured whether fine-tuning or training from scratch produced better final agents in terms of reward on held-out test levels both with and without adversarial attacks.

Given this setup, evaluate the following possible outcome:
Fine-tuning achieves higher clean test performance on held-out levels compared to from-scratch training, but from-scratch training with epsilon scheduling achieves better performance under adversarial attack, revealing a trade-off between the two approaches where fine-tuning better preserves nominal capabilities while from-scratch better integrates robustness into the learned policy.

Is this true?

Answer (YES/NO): NO